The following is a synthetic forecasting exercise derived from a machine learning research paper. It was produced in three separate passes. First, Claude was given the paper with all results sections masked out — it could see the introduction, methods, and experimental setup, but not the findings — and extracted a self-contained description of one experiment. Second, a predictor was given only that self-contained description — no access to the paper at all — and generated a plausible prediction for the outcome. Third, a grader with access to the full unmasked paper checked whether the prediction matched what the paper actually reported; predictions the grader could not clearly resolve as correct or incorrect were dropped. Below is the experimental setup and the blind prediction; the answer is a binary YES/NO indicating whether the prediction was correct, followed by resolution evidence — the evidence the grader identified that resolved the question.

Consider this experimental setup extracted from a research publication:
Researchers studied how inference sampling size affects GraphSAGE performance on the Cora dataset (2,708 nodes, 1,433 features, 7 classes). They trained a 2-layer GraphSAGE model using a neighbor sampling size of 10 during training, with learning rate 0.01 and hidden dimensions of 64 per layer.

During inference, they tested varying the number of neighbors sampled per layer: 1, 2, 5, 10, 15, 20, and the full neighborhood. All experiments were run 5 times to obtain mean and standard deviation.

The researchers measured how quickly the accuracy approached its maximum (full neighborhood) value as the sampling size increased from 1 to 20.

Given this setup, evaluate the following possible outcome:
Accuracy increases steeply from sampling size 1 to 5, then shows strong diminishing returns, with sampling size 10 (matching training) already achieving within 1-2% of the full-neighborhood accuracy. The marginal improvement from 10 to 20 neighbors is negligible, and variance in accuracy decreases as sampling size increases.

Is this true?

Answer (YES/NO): NO